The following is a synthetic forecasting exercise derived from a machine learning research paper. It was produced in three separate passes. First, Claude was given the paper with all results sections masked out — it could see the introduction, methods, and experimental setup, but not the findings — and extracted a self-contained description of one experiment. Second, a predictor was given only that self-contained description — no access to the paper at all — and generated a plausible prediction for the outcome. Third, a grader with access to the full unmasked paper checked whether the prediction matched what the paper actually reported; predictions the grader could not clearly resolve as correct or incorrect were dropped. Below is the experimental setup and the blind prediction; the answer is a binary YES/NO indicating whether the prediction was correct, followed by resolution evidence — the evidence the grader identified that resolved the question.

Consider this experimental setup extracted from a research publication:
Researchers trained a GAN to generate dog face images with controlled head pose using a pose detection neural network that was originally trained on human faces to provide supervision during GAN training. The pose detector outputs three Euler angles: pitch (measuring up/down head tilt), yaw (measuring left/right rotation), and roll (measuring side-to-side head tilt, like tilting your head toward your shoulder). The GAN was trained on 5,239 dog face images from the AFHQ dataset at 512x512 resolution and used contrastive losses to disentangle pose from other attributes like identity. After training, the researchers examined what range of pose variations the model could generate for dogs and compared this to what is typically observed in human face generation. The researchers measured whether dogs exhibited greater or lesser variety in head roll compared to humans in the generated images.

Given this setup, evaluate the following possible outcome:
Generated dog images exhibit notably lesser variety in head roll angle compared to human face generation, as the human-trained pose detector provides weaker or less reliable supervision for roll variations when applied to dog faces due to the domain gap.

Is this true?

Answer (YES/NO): NO